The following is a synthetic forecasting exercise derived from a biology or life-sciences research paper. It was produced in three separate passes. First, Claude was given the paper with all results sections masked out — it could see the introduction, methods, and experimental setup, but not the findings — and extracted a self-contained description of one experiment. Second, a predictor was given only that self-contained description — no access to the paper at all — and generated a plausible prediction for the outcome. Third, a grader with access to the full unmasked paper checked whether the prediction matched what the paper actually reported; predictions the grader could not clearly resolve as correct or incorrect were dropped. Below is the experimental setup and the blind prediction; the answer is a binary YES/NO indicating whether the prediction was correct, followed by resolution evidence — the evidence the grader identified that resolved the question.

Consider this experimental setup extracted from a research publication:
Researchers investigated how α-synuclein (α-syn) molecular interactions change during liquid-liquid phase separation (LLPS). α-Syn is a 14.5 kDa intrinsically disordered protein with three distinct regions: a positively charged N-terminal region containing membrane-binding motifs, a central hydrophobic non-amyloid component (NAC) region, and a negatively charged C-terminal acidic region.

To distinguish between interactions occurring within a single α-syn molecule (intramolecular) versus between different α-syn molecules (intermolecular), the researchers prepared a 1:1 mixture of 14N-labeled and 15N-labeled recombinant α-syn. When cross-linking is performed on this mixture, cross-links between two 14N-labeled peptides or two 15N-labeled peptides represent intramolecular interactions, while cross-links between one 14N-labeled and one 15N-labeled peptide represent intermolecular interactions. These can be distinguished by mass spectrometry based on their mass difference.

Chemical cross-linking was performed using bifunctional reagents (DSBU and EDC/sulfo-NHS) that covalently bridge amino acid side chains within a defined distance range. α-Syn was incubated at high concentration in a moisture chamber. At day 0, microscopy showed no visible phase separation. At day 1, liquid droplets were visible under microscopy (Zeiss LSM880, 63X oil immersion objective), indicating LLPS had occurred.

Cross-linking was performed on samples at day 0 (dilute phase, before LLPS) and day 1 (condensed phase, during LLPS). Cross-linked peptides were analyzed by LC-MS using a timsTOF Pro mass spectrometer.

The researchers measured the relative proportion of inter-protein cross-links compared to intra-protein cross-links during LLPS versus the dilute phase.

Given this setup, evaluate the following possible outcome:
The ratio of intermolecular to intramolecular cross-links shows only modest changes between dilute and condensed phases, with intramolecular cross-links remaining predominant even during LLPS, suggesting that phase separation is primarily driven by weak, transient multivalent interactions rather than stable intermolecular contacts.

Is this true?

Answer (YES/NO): NO